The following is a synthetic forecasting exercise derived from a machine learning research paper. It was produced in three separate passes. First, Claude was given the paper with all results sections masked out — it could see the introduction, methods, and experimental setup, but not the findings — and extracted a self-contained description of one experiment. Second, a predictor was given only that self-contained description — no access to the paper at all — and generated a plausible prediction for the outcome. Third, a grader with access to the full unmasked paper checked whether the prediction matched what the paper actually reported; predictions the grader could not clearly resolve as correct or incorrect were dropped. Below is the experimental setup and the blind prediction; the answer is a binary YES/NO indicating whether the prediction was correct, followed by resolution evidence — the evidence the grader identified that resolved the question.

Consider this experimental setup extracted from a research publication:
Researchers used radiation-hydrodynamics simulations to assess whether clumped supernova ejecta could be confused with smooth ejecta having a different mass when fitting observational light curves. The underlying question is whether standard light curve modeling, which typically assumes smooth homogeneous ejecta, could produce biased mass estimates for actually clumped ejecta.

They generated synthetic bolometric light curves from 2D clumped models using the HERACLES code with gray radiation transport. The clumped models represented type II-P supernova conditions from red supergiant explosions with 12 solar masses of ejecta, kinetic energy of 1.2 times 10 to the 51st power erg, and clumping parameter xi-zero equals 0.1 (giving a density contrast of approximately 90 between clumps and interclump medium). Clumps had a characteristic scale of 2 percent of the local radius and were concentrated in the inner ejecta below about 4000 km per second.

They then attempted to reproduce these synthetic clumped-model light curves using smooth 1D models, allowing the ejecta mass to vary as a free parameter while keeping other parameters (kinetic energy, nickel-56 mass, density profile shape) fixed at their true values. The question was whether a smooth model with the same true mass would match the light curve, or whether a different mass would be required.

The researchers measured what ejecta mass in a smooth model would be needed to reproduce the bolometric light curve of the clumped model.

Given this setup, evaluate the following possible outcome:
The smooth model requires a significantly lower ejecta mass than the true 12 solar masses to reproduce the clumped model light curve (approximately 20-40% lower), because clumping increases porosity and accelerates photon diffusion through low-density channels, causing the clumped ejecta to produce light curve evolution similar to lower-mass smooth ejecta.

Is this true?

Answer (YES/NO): YES